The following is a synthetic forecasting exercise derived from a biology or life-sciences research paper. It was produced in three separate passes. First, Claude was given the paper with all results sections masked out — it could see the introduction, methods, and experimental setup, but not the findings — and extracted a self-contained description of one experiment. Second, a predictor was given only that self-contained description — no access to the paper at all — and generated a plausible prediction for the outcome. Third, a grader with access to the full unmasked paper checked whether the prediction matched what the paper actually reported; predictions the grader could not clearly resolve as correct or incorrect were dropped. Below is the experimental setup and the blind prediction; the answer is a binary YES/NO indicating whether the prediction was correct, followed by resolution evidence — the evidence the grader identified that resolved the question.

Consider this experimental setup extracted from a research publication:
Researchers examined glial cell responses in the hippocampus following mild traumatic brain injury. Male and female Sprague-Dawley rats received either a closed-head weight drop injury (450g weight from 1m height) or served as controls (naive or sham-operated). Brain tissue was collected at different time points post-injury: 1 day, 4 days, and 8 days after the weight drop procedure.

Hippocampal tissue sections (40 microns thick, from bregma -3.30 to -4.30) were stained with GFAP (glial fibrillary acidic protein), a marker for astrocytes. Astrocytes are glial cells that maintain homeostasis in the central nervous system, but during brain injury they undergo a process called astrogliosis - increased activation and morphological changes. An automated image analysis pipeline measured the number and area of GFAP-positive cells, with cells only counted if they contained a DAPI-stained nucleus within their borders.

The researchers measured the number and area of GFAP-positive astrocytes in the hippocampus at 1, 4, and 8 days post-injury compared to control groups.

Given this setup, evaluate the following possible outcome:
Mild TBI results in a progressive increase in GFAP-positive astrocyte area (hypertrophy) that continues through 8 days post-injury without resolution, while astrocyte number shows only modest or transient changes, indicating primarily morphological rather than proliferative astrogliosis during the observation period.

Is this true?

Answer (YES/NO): NO